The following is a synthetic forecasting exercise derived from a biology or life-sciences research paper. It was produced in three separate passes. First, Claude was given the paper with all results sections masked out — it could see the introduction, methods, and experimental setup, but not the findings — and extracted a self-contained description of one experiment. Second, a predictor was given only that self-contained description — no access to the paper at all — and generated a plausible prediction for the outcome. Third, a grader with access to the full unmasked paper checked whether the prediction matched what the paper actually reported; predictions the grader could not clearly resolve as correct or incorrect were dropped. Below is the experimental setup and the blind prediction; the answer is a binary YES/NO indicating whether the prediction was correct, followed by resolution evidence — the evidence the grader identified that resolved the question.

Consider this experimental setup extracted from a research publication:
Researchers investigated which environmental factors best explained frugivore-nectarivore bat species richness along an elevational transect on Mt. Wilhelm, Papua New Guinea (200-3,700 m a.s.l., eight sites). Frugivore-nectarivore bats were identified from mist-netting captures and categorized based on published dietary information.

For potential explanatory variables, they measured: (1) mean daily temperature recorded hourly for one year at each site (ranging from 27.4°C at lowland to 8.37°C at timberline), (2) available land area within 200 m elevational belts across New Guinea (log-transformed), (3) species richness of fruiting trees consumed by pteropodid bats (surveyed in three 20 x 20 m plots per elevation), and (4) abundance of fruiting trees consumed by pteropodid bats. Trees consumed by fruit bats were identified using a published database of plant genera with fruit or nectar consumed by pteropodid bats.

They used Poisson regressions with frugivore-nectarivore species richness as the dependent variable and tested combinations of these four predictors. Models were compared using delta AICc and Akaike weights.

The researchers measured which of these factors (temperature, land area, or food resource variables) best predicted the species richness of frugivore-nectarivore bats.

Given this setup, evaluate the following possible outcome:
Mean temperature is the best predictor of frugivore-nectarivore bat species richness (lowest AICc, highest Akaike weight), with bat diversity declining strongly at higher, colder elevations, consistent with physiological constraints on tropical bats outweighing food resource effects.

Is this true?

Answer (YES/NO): YES